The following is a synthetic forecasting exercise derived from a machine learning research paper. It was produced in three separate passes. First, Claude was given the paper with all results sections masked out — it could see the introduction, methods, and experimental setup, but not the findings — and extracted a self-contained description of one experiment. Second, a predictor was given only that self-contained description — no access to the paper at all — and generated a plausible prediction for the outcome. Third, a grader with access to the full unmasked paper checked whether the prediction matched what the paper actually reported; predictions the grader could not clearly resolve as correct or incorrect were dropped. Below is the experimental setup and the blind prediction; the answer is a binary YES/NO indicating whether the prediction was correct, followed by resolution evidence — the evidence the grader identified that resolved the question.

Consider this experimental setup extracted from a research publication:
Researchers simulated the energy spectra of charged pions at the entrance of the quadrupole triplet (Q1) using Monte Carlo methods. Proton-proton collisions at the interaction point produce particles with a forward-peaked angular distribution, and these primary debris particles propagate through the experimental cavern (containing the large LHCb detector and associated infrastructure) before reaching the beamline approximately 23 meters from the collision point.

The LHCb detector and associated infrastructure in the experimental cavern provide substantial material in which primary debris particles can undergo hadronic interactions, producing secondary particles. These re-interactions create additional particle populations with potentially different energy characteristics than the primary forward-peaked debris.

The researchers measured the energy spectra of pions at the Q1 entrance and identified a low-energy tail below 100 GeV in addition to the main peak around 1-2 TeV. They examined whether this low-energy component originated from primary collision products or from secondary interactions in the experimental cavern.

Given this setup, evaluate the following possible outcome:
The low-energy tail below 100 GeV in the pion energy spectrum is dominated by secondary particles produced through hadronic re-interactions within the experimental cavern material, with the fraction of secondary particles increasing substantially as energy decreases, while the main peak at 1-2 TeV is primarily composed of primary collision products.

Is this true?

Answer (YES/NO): YES